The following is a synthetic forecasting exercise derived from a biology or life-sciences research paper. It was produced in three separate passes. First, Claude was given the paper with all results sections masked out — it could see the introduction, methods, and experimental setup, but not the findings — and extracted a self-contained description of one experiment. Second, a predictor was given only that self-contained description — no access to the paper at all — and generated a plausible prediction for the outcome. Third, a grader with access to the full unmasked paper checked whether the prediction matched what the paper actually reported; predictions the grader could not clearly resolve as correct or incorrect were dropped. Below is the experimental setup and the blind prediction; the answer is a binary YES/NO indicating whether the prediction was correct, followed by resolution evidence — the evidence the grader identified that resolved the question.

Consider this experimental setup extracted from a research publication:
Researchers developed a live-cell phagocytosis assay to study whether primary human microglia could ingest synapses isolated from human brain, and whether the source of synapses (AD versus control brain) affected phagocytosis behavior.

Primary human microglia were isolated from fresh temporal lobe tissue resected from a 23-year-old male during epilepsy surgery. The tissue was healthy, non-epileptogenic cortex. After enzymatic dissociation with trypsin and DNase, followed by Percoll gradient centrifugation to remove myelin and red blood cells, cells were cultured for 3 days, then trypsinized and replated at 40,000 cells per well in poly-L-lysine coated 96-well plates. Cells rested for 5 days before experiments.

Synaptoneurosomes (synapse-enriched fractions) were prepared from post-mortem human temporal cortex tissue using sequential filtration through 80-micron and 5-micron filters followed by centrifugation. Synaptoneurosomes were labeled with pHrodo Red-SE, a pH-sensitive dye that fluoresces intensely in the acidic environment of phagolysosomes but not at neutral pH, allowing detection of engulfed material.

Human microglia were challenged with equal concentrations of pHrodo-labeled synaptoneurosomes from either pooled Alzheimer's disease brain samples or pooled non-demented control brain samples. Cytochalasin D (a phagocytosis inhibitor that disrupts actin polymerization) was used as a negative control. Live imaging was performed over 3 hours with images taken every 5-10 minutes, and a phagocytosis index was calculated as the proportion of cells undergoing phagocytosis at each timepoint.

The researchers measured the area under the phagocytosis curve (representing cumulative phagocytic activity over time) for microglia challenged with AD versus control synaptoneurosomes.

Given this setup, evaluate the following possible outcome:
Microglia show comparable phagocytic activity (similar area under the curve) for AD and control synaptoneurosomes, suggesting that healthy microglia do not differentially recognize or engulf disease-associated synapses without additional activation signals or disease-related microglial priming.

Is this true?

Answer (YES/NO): NO